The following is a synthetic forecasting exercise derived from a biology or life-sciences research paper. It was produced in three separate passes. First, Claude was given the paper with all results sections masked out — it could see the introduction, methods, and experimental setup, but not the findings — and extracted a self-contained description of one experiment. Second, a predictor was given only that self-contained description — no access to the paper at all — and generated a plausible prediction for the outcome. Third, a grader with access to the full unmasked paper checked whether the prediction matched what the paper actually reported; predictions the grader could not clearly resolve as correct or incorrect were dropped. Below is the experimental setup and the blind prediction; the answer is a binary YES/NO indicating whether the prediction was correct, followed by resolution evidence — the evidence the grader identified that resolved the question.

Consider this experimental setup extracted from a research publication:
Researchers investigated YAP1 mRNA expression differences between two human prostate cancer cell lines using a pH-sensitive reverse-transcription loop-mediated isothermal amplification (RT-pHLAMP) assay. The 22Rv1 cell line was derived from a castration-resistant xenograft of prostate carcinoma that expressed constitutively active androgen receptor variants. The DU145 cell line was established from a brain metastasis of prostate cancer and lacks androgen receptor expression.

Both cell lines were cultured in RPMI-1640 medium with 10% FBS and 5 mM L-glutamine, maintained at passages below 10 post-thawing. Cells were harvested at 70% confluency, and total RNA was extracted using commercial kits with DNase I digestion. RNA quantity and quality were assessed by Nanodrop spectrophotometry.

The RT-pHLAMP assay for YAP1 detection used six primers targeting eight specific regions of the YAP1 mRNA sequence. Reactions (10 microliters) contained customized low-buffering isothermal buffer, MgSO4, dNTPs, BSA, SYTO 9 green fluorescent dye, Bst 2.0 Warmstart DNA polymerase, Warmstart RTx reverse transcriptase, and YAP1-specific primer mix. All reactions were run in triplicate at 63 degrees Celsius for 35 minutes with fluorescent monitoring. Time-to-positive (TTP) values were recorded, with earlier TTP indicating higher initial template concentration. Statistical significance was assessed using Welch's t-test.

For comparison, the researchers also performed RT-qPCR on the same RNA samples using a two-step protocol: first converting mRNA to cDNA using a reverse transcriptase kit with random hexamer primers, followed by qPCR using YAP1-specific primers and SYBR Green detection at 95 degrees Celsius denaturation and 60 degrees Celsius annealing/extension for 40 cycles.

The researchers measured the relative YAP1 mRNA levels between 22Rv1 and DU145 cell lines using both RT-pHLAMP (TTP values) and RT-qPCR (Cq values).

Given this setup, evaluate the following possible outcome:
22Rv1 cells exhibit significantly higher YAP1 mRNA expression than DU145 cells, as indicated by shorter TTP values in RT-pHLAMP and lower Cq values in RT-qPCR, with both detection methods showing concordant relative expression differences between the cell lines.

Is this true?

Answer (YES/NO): NO